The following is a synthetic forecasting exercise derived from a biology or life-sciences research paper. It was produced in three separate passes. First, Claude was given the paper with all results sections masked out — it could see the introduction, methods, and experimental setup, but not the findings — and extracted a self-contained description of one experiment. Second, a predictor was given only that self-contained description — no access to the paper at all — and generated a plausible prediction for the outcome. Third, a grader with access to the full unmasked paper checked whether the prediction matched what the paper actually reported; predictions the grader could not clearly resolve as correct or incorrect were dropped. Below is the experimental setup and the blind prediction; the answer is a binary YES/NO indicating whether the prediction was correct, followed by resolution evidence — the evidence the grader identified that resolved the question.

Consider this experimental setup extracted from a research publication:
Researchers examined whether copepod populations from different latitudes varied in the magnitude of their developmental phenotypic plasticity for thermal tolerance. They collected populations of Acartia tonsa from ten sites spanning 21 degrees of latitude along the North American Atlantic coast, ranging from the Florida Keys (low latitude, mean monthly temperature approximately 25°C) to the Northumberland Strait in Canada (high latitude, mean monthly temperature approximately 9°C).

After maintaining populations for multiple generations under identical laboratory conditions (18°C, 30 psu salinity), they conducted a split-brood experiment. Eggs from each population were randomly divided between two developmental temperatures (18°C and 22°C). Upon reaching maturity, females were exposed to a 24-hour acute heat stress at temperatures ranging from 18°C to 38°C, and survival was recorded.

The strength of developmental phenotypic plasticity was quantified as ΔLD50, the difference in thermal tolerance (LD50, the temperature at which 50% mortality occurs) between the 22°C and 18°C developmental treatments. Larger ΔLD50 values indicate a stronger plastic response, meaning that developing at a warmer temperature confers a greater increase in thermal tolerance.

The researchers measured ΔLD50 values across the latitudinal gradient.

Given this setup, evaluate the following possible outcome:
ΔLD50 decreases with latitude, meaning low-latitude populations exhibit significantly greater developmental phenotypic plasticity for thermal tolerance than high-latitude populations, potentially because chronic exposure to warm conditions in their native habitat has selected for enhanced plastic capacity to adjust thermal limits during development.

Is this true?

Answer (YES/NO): NO